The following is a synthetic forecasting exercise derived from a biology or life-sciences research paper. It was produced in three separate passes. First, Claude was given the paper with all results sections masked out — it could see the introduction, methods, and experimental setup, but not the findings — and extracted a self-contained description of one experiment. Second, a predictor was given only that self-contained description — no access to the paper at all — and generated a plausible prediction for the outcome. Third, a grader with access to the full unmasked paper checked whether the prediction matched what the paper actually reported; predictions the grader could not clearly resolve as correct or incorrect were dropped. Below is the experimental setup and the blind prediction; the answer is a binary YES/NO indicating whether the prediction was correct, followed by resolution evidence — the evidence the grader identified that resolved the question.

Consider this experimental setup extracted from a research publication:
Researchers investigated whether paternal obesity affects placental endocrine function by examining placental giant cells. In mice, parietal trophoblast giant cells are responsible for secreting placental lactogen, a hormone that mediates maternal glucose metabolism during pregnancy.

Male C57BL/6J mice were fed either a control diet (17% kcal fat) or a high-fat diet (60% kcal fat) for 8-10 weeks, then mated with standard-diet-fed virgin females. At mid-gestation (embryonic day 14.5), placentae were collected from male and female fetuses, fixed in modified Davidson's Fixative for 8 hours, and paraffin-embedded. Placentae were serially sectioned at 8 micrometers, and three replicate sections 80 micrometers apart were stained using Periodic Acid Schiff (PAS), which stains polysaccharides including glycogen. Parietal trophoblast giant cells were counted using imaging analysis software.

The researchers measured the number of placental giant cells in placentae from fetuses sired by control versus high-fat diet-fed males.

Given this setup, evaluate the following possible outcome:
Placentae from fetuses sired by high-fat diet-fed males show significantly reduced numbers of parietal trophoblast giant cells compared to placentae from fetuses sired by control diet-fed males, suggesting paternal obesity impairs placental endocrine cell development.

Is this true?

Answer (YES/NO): NO